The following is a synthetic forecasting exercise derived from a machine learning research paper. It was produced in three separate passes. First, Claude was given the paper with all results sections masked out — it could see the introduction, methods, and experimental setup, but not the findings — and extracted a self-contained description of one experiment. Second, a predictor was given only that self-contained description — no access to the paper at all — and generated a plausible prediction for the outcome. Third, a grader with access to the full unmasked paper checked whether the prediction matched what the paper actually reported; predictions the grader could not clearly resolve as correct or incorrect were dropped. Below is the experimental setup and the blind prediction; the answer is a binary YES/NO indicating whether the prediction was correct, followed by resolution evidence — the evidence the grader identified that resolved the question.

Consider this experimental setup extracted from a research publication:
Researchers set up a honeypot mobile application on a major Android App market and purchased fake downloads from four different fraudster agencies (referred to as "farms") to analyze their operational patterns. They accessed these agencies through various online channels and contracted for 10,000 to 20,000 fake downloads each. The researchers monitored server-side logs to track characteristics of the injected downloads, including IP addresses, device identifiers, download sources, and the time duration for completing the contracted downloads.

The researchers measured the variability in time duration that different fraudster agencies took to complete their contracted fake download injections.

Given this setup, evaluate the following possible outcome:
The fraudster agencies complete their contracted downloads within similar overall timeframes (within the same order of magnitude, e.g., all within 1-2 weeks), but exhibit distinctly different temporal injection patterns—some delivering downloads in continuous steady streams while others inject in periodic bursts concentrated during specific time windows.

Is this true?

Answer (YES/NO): NO